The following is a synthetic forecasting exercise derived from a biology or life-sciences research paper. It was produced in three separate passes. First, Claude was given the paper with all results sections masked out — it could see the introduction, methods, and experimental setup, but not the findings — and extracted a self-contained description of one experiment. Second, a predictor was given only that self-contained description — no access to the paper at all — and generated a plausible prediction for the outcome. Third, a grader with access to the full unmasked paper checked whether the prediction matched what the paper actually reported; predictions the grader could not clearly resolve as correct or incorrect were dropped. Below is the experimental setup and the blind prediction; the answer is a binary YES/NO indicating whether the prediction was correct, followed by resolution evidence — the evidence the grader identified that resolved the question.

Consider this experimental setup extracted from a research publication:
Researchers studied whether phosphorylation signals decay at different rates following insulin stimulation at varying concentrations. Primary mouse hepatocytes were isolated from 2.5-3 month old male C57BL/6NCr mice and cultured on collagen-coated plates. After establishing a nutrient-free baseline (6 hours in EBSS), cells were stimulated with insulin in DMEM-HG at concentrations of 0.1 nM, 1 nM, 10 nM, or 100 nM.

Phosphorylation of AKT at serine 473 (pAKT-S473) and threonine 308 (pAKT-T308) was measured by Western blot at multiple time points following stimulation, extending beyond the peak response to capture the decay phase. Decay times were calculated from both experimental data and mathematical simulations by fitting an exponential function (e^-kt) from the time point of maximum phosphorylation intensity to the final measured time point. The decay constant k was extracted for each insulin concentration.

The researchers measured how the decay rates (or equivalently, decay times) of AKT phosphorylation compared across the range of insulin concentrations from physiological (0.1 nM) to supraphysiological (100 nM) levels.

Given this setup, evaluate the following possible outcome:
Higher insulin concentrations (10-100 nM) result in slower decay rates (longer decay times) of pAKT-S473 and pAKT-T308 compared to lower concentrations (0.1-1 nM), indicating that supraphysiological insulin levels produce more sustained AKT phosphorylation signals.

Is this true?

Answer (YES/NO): NO